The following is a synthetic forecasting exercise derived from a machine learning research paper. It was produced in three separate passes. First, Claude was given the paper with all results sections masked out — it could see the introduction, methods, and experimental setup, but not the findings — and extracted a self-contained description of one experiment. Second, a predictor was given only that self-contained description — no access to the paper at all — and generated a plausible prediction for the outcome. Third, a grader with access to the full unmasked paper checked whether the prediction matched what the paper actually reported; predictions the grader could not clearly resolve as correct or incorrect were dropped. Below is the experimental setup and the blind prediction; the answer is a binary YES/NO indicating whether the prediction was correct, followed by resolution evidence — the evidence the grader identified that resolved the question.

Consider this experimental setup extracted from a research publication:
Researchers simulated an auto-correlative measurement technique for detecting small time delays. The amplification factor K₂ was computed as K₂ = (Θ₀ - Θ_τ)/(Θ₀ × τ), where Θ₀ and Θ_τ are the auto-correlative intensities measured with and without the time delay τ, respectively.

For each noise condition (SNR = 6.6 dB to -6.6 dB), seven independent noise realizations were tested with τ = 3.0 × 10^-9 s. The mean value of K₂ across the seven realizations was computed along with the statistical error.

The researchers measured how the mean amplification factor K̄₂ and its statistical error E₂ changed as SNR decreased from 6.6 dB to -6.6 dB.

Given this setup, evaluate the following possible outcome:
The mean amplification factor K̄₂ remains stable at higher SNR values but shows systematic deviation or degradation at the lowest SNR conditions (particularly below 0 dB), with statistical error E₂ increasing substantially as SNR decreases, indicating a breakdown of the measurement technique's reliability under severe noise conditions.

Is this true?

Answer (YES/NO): NO